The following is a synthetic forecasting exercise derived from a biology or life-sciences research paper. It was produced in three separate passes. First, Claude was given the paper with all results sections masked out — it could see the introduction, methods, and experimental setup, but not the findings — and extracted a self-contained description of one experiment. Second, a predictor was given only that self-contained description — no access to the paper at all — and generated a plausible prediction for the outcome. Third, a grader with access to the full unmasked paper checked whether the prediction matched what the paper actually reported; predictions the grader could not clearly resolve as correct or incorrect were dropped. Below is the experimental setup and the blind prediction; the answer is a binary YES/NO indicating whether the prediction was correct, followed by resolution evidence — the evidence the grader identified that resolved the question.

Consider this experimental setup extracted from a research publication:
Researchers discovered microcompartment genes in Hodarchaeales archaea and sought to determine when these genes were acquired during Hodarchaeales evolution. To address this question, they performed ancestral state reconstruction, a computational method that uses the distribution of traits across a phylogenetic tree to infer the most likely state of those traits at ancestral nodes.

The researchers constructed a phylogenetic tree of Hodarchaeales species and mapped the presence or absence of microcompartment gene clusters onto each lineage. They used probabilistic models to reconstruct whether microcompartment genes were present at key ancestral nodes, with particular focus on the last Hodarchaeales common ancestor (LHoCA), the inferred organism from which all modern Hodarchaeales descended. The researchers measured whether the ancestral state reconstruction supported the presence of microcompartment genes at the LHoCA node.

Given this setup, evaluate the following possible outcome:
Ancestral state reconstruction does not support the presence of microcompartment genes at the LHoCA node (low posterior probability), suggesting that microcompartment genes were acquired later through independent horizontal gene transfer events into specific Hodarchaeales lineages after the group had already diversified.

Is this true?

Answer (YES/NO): NO